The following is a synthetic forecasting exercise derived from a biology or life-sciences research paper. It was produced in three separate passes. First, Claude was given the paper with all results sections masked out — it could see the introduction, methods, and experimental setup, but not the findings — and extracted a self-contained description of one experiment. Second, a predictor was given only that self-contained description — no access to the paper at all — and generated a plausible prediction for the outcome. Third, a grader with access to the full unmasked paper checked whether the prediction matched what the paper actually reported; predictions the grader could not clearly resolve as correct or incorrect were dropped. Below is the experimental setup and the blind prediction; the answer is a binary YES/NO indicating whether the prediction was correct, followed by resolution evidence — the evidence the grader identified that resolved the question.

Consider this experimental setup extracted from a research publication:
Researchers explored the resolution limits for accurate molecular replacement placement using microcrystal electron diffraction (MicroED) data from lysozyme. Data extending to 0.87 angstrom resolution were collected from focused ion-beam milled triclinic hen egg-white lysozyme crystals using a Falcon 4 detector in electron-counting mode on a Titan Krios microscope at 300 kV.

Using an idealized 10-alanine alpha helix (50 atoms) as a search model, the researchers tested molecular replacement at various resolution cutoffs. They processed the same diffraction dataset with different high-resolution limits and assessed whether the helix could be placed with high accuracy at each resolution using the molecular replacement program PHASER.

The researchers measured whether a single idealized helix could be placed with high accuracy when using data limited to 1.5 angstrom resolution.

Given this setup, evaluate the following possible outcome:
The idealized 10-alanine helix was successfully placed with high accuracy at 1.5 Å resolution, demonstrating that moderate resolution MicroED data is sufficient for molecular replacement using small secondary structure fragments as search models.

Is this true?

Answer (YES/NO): YES